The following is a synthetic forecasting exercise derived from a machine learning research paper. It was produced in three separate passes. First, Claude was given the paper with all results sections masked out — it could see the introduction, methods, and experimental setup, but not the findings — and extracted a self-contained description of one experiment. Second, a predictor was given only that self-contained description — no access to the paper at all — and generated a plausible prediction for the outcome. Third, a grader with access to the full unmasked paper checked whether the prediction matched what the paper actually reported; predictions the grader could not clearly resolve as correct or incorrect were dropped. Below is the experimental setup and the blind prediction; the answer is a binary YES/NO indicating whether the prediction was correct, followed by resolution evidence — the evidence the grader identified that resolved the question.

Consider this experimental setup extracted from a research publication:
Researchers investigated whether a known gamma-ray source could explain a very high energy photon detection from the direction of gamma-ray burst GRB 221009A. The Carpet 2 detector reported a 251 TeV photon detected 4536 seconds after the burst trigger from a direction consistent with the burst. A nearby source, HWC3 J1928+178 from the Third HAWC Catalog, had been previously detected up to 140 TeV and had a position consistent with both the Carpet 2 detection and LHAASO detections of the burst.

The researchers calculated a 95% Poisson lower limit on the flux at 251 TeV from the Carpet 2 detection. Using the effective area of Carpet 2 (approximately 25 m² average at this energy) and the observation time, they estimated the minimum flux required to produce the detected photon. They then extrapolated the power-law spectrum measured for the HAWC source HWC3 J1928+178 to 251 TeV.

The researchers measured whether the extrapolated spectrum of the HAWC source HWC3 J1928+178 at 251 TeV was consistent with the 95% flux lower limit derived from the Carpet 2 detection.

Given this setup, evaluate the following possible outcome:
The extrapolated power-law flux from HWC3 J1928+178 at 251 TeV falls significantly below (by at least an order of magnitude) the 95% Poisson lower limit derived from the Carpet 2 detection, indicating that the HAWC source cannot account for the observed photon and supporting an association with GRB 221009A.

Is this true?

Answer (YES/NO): YES